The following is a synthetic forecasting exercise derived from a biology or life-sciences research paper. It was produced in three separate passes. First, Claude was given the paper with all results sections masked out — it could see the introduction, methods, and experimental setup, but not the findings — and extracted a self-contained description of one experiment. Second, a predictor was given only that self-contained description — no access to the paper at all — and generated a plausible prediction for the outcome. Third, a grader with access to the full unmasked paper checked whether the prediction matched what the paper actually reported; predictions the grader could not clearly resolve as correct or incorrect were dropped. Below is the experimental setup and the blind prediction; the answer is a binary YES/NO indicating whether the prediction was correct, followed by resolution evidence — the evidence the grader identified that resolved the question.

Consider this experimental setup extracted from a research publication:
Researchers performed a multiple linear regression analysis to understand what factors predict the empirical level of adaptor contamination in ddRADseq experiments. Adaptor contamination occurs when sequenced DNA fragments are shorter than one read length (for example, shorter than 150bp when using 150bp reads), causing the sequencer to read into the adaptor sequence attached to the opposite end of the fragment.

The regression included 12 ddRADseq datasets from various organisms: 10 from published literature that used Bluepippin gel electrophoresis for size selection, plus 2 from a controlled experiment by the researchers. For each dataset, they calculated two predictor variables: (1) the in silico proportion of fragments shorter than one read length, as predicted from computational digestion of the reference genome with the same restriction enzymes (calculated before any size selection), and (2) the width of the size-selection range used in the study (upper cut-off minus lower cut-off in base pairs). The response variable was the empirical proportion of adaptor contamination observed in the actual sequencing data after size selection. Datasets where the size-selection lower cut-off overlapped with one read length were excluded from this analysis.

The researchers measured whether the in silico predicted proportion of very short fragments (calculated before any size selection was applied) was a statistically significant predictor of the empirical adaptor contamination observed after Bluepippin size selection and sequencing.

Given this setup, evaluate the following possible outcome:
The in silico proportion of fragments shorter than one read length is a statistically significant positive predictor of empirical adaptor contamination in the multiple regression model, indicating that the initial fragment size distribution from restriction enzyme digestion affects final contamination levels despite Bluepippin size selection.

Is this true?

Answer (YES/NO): YES